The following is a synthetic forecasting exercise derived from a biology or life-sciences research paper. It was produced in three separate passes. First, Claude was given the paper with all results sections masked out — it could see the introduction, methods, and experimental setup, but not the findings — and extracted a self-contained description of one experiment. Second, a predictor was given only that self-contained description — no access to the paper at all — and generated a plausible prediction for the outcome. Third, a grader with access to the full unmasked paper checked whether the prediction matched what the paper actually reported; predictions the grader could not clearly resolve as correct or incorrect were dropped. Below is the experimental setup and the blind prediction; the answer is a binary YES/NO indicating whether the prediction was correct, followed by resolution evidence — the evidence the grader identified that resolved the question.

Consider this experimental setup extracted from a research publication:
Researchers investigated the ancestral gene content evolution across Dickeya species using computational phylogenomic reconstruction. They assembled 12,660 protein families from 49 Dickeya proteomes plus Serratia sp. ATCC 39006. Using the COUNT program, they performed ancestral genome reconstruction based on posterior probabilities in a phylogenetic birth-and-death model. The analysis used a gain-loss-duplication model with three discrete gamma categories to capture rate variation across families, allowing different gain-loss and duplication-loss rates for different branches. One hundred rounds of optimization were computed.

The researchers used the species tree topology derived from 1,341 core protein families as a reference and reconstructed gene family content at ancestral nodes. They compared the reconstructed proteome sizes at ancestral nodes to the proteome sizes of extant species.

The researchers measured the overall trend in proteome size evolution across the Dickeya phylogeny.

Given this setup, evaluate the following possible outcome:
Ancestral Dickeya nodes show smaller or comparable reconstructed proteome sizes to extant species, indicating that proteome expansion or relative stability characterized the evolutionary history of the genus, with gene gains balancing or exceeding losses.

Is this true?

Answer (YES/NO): NO